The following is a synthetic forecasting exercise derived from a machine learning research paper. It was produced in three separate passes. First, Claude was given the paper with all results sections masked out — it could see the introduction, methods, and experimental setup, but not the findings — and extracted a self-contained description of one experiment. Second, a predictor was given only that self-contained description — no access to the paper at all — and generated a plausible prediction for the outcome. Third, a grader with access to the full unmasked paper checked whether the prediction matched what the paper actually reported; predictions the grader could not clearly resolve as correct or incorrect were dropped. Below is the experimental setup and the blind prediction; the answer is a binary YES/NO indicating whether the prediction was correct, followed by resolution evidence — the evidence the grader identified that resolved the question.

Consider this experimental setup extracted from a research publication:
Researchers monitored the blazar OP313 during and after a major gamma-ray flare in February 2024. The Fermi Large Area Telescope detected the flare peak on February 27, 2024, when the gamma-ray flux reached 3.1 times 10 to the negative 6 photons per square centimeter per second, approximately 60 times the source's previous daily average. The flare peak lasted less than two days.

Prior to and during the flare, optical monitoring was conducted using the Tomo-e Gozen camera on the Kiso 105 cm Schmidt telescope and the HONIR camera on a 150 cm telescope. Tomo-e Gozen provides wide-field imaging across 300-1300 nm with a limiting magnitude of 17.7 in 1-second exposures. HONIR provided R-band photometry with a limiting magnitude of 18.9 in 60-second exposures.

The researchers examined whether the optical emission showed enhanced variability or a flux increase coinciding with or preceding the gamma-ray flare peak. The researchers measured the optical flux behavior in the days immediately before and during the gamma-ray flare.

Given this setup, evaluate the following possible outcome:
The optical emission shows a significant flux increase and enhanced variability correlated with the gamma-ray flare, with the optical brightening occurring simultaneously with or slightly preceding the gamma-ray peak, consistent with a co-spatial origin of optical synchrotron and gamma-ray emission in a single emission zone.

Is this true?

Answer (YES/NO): YES